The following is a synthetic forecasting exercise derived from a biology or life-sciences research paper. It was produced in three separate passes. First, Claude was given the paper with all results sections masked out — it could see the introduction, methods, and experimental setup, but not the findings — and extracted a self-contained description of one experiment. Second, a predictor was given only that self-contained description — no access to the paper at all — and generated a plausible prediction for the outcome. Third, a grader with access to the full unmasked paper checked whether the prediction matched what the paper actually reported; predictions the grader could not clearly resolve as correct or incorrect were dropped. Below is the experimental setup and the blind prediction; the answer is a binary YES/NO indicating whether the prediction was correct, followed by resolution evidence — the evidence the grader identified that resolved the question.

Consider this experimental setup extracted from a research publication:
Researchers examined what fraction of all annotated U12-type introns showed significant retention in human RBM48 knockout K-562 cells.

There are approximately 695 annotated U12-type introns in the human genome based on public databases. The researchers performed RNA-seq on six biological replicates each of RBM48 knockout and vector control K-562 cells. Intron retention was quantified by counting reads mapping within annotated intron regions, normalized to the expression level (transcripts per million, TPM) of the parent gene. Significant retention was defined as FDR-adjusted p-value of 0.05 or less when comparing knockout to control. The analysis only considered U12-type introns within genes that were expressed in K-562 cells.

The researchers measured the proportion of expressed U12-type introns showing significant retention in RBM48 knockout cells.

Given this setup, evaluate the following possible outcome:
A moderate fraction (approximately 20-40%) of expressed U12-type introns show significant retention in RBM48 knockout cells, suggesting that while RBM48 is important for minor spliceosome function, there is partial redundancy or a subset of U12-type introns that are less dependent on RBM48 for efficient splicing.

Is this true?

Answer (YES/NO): NO